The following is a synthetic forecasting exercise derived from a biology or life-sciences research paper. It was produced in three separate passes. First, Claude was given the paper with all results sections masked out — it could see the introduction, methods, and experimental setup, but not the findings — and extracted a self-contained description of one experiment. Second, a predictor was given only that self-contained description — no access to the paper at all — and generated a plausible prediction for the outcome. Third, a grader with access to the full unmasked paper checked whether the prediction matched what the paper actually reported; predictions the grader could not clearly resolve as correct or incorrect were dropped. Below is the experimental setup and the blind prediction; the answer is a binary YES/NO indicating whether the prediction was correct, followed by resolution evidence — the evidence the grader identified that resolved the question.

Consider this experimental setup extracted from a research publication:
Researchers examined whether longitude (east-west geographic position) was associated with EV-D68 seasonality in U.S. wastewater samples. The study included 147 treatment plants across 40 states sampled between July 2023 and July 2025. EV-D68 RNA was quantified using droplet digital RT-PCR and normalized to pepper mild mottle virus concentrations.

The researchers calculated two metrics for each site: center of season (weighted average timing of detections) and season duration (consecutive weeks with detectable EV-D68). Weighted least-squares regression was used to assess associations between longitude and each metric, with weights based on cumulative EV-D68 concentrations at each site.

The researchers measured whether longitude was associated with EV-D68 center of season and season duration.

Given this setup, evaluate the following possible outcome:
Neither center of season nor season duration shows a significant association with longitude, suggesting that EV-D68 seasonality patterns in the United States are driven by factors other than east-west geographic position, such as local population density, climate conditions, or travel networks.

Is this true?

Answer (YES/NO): NO